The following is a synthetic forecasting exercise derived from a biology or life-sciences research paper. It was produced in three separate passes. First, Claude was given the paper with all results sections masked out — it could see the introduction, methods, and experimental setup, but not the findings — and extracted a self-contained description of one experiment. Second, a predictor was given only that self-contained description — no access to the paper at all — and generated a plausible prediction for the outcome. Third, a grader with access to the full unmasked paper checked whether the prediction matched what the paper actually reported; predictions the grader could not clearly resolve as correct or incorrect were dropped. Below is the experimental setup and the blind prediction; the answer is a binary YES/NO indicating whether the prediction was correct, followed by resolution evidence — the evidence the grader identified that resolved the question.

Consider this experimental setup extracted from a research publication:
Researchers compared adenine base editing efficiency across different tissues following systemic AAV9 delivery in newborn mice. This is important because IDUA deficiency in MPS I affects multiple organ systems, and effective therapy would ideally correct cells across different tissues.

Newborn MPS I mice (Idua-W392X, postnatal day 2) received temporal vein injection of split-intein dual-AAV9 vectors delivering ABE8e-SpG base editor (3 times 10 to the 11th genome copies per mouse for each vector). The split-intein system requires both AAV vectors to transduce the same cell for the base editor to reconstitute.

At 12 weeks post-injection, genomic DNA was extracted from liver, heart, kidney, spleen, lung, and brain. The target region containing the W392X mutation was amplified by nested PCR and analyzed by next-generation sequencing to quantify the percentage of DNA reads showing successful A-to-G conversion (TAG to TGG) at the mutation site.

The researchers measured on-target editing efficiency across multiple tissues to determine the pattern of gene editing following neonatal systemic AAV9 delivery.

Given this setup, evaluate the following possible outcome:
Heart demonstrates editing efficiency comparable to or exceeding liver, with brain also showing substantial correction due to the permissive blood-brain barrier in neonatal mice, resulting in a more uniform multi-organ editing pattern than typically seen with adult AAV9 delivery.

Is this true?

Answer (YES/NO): NO